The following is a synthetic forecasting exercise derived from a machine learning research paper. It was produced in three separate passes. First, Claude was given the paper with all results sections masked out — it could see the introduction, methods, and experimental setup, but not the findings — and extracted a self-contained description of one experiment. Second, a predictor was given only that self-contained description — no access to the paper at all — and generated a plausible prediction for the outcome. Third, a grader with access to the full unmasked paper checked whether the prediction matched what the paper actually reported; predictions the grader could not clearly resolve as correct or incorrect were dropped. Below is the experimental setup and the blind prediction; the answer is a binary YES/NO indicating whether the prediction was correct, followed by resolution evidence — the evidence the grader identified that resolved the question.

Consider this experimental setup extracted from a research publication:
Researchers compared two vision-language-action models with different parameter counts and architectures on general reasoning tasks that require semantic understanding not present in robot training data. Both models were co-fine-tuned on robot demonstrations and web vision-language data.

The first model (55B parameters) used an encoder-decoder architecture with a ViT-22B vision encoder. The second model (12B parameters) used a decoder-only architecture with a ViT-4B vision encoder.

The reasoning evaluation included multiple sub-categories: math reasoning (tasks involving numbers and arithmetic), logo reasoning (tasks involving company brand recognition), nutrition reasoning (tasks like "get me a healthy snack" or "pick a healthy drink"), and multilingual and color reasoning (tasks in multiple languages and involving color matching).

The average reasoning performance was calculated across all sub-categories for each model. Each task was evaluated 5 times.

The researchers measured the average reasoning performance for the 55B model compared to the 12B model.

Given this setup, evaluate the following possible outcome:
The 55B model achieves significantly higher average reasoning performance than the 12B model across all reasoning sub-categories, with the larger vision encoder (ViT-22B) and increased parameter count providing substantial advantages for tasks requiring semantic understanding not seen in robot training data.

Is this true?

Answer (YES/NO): NO